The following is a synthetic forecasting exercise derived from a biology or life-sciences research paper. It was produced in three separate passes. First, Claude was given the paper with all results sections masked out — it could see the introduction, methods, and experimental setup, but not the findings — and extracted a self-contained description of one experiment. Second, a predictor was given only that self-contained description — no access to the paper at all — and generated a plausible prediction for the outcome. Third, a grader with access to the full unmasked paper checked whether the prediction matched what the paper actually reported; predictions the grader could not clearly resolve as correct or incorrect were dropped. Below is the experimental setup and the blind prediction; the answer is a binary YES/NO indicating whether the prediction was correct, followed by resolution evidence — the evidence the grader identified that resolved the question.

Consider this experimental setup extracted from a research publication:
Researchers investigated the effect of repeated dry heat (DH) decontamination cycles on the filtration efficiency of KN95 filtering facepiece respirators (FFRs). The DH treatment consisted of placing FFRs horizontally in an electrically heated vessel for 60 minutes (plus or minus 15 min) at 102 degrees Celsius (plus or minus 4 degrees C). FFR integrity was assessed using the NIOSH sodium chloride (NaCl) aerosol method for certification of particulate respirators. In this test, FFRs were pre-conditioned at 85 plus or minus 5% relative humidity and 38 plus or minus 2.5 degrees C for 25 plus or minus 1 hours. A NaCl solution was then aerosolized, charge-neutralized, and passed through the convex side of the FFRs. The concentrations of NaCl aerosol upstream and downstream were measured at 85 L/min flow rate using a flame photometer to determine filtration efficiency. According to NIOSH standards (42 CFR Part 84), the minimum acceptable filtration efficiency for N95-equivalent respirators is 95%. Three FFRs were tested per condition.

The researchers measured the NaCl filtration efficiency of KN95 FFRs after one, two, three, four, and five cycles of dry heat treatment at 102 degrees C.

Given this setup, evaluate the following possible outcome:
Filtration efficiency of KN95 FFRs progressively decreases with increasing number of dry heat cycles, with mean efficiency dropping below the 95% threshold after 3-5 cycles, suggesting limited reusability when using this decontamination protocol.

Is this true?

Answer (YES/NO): YES